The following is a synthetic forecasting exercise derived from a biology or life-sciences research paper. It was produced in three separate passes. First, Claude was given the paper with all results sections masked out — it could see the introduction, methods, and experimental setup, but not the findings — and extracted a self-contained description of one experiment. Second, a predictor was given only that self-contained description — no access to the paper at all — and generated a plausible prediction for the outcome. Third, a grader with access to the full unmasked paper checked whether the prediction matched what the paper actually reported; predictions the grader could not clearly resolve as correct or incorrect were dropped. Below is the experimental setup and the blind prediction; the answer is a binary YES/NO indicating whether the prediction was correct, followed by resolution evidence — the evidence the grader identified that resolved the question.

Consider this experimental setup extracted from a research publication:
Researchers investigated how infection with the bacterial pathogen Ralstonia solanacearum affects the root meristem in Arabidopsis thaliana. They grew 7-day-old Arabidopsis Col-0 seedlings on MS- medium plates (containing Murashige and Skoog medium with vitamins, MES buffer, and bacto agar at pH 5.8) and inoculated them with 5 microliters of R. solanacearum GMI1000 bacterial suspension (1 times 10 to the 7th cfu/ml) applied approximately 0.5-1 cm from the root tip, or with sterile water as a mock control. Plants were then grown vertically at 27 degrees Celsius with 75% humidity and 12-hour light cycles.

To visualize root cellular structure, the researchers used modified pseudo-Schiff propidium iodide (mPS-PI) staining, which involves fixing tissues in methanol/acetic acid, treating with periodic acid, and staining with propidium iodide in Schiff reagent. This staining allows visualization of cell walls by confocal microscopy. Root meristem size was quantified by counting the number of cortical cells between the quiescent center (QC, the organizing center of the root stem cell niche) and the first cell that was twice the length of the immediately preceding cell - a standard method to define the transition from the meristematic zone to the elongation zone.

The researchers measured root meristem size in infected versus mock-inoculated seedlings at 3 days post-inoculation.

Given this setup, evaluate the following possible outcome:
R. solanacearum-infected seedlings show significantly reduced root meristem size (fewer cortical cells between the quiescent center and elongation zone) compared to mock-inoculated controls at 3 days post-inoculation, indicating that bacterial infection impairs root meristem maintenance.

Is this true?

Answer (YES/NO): YES